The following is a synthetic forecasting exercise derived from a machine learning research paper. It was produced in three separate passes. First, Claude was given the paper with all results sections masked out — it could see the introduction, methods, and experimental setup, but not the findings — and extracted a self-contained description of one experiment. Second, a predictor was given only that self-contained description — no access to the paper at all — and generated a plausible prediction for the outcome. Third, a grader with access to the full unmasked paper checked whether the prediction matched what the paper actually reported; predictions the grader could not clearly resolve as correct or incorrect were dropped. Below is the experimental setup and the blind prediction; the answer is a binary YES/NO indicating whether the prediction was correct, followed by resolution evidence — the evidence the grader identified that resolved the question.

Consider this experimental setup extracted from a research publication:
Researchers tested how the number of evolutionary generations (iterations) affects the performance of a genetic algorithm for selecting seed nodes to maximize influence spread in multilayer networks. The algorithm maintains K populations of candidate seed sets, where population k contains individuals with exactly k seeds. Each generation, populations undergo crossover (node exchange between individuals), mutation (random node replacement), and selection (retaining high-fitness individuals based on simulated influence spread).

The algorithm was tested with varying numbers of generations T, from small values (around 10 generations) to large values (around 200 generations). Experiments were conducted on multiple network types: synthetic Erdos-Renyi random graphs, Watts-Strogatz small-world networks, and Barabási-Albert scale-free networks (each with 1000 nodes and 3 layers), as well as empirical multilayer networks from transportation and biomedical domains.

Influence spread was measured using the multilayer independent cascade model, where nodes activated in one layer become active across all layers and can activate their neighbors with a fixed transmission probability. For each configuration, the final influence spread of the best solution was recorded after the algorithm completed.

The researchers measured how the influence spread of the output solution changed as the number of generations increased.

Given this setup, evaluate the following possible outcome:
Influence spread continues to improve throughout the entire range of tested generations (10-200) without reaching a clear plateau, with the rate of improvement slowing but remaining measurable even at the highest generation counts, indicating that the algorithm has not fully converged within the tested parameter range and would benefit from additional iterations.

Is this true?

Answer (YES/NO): NO